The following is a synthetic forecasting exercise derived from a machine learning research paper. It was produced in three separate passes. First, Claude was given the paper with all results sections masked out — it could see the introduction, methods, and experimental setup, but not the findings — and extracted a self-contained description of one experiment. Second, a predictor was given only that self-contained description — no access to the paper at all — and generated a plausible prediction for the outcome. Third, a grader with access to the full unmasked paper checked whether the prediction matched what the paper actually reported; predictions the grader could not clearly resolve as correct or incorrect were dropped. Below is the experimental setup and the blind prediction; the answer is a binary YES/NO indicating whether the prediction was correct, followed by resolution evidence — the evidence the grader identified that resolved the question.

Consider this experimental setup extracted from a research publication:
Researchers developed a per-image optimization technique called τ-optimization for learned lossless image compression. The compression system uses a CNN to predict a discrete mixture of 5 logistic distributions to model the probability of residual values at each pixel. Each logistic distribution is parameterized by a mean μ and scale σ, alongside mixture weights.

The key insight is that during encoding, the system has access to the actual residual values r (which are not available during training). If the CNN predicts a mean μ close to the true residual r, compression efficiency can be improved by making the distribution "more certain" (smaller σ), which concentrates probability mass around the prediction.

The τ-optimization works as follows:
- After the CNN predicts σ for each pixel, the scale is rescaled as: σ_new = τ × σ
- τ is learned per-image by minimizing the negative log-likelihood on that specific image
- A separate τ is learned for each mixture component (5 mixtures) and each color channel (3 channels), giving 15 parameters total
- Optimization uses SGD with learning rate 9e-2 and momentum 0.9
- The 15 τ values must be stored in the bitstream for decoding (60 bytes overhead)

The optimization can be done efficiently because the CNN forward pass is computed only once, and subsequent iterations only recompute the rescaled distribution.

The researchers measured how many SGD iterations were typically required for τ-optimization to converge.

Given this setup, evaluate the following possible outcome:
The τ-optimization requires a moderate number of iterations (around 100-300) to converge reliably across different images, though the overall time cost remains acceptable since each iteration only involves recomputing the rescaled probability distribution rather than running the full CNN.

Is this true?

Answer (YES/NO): NO